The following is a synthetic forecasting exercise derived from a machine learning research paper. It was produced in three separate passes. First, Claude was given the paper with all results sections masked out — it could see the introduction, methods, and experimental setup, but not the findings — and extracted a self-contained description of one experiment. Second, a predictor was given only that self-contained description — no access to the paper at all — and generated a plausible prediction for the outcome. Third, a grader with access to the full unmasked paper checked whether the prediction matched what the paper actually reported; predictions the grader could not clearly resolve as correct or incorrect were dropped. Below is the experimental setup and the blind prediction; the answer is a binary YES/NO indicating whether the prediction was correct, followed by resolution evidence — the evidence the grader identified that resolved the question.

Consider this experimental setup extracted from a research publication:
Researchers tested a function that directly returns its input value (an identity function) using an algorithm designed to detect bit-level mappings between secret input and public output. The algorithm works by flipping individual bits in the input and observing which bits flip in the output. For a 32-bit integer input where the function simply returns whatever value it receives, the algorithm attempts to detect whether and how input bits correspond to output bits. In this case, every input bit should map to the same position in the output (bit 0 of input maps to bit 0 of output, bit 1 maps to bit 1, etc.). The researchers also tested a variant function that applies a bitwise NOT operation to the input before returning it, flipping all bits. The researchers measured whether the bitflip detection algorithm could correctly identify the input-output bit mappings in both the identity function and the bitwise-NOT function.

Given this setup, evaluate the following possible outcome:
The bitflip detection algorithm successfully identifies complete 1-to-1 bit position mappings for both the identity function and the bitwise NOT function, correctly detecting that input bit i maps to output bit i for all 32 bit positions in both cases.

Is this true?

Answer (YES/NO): YES